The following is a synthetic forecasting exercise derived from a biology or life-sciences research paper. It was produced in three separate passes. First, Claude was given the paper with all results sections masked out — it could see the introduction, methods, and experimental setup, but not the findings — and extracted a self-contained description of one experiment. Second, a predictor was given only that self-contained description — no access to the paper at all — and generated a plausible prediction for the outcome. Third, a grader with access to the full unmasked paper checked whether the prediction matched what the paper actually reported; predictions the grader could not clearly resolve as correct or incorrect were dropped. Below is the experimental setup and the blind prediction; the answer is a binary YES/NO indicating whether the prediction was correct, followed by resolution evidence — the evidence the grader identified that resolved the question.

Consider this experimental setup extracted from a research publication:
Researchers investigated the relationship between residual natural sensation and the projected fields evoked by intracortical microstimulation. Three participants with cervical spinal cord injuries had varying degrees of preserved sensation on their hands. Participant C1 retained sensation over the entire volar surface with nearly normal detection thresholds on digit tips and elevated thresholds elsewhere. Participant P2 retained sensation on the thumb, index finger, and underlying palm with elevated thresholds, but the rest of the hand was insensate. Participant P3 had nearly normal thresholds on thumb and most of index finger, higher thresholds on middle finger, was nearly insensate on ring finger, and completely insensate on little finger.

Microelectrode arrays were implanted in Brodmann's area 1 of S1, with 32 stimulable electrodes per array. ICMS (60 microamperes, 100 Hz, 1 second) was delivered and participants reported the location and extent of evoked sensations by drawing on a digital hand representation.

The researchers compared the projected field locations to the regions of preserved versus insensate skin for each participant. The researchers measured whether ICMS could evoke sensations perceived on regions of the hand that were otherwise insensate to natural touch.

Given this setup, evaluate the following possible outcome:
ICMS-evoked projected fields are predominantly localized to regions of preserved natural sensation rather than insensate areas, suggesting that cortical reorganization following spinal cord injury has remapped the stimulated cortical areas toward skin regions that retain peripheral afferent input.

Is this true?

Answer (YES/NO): NO